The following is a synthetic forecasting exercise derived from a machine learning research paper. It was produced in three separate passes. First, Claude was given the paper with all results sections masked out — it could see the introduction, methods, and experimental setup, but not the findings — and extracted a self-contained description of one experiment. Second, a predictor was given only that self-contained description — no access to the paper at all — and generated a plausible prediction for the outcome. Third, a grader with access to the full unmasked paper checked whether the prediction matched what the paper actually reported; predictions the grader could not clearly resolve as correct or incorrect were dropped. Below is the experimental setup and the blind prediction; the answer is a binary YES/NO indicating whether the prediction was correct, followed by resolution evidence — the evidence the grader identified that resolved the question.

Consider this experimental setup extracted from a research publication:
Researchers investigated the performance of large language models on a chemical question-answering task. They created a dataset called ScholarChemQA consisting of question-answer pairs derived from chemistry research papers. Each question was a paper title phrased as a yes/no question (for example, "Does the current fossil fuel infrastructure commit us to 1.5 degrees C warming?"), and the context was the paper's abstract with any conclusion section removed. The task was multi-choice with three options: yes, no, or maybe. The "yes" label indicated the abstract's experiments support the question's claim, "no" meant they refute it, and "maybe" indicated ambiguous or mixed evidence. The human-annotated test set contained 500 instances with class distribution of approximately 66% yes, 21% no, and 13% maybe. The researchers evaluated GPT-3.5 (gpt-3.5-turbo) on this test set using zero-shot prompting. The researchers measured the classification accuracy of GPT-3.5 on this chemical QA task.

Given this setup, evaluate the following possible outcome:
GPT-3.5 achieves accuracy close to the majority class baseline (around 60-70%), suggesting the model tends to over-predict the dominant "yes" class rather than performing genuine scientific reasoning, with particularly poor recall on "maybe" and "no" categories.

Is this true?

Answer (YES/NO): NO